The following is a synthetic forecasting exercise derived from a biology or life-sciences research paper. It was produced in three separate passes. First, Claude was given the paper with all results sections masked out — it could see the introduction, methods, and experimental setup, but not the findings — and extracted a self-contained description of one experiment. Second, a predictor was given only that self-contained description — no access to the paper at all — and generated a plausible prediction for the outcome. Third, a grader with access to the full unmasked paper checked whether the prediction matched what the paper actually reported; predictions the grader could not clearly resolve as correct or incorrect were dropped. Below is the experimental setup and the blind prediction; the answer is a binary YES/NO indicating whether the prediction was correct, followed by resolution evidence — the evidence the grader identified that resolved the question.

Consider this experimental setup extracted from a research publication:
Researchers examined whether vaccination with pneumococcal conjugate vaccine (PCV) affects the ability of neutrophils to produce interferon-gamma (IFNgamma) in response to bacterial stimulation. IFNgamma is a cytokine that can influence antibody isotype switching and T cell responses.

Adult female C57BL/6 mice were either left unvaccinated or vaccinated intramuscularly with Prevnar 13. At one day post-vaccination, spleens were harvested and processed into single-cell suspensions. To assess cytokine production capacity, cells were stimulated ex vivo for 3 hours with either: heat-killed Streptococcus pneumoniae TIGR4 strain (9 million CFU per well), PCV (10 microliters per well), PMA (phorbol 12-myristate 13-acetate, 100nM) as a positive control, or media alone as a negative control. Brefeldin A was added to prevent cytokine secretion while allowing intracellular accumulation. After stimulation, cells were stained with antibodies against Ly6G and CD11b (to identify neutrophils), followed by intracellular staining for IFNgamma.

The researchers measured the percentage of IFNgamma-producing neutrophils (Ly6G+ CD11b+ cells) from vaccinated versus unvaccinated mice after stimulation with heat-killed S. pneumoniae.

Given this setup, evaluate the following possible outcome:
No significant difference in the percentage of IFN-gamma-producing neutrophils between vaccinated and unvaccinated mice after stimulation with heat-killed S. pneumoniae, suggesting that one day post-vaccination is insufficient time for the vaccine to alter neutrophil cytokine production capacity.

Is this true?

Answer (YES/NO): YES